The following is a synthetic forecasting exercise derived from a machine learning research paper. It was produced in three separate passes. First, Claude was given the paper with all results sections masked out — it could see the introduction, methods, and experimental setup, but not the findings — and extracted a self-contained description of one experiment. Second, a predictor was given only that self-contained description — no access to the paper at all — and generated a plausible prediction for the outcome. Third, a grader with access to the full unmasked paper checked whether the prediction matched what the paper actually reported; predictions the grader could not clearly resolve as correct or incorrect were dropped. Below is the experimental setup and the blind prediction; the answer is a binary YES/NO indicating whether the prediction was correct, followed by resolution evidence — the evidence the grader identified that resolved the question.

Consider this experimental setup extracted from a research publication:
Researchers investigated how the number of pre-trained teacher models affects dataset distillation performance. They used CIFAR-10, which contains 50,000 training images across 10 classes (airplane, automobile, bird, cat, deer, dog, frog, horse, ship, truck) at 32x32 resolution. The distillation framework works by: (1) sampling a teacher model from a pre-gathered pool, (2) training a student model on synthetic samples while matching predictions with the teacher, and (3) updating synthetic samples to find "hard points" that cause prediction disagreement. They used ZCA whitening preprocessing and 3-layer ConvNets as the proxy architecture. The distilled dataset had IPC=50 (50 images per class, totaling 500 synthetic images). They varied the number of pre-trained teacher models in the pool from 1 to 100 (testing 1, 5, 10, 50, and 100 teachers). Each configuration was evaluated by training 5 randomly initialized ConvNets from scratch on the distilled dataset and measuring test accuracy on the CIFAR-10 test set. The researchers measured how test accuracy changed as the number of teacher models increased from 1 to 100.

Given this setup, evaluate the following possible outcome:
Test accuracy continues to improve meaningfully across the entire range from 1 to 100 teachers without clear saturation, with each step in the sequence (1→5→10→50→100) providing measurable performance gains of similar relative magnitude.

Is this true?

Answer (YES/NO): NO